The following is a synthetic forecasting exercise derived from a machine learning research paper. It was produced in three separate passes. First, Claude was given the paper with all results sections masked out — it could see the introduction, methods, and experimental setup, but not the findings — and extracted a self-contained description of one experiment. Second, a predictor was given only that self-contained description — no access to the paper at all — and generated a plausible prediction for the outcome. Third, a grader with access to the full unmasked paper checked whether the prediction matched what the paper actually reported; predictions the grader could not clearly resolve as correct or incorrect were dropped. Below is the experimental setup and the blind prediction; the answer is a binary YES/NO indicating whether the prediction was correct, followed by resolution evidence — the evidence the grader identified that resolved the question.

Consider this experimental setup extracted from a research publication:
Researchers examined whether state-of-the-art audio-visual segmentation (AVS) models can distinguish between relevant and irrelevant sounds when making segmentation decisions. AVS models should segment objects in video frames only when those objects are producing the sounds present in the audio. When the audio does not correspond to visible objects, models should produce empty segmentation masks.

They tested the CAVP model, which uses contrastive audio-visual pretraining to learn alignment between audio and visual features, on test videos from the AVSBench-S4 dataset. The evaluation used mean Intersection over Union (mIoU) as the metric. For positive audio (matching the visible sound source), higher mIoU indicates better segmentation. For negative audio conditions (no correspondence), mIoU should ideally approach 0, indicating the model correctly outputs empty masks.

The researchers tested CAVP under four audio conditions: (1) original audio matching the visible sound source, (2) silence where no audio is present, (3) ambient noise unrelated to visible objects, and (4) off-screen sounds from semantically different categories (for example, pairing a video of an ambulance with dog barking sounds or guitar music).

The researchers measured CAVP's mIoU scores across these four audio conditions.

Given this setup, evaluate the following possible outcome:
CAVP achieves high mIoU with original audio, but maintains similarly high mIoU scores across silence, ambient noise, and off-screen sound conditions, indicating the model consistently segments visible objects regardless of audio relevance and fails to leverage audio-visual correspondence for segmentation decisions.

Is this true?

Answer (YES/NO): YES